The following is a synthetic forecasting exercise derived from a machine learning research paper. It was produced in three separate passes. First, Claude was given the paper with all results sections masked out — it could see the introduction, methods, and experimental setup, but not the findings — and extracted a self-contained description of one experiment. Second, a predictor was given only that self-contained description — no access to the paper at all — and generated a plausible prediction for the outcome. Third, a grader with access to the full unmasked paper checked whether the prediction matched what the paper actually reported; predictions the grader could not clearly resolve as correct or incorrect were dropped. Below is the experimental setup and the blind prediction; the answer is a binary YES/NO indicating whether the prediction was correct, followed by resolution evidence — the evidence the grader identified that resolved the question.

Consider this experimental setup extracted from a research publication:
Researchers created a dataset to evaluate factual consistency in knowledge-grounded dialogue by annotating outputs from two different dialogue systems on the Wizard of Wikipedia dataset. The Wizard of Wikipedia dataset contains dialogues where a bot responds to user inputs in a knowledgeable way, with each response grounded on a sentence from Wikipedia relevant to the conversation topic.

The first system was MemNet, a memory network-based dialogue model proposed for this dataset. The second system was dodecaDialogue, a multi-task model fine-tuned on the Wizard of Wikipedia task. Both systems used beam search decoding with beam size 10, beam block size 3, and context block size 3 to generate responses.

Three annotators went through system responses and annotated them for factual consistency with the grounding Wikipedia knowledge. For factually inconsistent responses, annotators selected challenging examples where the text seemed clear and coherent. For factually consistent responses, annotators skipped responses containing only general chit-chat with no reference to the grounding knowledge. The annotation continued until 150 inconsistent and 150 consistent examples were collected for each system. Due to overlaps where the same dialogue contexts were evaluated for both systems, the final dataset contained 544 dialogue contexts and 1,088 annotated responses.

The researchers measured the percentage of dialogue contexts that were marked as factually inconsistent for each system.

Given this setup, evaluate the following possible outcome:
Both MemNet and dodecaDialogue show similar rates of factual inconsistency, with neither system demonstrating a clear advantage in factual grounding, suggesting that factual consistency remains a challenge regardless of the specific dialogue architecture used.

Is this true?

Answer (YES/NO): NO